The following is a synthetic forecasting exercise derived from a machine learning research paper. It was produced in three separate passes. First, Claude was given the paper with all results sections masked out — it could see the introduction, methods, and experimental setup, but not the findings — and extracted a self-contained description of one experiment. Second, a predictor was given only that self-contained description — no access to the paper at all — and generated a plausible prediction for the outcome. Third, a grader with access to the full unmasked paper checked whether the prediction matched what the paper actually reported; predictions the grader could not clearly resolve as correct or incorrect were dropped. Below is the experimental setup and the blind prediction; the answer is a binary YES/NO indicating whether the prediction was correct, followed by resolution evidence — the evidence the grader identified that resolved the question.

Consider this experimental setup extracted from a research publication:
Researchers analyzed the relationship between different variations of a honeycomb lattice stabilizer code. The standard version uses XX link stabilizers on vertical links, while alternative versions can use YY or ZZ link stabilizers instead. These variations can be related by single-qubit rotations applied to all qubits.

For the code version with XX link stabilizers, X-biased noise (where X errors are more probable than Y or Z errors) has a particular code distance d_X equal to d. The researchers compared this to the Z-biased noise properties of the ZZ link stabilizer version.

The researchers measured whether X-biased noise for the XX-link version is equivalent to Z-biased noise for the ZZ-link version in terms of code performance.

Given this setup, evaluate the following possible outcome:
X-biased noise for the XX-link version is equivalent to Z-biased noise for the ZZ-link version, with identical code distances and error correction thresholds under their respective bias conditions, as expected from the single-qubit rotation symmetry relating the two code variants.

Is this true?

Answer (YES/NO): YES